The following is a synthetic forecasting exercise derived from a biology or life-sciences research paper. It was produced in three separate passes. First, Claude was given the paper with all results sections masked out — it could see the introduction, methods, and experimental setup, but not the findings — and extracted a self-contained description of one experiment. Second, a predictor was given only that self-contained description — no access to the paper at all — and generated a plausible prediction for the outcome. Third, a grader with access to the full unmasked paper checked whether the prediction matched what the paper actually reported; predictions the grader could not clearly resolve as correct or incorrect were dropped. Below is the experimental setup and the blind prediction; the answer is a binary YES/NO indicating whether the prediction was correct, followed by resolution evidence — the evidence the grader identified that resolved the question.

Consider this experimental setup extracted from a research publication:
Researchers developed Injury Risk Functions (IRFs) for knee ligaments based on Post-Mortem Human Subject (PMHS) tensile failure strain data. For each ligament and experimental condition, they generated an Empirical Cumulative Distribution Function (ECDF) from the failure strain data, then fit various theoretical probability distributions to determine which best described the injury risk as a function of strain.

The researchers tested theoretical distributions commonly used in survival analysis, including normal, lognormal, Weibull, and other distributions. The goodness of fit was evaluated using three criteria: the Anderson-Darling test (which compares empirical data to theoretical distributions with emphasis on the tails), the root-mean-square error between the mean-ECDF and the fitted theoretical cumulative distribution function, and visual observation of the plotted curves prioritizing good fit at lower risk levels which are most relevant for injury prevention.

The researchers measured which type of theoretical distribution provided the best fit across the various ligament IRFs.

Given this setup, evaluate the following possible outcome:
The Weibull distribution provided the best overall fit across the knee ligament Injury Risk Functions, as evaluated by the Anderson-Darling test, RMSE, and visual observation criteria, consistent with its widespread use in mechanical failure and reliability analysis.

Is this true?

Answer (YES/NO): NO